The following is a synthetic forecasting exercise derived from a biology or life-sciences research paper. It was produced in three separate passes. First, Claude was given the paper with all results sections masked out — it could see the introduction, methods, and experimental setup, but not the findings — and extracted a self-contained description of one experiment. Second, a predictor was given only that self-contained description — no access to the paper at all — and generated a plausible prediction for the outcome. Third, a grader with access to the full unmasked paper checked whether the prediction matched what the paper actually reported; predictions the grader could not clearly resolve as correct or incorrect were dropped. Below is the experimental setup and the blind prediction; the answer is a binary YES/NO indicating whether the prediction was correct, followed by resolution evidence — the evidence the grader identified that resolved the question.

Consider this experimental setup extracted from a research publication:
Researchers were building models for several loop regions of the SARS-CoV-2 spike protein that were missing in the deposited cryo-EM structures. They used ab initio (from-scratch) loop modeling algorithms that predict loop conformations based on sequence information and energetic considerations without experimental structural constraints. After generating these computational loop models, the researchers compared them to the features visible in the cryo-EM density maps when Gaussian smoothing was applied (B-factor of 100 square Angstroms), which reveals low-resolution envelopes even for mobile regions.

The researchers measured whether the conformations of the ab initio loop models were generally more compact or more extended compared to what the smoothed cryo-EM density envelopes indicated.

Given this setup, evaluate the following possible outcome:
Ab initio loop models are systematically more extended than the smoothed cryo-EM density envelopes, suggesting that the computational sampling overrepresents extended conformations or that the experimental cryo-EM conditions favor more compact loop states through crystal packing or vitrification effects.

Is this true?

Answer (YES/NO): YES